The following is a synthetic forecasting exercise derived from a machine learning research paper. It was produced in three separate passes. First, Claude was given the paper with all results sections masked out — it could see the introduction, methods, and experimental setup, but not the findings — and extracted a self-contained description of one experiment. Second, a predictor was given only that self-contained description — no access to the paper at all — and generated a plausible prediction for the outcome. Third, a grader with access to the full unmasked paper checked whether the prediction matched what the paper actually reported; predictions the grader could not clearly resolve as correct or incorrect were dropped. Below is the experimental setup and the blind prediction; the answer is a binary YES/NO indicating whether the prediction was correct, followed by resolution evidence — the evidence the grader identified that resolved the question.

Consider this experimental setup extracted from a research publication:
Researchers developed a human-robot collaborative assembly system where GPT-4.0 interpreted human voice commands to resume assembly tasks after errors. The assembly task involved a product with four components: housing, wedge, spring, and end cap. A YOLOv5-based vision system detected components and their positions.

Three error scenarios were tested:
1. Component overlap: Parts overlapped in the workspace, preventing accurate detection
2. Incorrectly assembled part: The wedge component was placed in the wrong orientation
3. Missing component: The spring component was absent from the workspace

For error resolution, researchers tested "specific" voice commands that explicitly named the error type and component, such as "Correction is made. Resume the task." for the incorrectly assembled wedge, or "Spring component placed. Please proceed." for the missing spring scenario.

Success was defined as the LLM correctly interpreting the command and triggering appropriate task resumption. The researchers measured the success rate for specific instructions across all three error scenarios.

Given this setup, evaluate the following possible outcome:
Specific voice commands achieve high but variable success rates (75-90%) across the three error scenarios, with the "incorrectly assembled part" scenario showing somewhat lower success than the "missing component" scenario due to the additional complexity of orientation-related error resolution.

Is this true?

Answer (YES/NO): NO